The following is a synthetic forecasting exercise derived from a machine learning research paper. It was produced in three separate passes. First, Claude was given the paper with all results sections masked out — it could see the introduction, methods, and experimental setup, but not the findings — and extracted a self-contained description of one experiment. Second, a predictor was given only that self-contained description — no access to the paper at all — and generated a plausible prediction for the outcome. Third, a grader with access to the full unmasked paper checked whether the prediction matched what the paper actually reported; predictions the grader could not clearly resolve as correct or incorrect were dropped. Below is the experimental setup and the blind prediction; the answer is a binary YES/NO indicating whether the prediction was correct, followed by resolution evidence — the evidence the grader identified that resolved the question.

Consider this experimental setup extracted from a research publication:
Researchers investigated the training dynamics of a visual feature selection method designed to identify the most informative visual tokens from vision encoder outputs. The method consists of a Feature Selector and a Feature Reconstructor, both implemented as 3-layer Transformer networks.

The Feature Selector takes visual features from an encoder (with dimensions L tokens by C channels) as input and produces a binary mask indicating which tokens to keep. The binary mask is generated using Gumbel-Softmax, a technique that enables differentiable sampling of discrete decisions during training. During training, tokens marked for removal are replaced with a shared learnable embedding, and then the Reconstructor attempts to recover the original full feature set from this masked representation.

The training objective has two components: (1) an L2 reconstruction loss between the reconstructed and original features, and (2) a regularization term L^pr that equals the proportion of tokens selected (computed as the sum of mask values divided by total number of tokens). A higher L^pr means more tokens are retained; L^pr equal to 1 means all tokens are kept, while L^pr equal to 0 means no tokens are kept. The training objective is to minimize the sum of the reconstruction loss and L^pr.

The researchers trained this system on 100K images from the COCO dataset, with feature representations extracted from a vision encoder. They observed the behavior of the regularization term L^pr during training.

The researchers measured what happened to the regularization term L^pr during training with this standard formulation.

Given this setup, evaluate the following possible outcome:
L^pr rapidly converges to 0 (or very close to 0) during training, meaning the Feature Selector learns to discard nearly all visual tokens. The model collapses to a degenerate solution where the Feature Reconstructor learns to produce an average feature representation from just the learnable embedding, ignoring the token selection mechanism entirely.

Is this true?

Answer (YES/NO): YES